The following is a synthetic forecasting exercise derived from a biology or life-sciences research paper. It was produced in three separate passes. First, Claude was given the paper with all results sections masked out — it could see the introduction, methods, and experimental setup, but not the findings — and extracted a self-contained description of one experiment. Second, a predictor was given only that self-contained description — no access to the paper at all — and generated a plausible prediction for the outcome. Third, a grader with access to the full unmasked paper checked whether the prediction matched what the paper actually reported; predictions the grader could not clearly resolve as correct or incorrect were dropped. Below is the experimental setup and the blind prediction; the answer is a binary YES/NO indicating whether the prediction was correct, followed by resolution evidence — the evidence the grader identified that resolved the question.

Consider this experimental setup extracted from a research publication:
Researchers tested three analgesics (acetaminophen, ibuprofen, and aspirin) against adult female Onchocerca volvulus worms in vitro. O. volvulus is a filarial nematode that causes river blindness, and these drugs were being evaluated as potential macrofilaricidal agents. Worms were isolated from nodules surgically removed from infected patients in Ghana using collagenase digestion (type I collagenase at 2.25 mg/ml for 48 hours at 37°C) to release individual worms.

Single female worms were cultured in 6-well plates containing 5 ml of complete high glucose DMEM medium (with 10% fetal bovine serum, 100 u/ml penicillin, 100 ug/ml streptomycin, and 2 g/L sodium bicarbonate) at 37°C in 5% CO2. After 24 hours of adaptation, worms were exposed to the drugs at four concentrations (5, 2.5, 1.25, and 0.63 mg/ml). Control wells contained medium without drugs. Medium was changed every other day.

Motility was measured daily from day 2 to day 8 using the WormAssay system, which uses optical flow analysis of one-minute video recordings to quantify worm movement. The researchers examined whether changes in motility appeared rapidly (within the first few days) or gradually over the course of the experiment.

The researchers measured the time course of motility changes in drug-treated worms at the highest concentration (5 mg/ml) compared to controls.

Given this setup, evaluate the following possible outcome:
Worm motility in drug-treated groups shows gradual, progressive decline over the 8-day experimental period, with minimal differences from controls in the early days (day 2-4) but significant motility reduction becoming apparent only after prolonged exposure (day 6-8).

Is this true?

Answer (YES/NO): NO